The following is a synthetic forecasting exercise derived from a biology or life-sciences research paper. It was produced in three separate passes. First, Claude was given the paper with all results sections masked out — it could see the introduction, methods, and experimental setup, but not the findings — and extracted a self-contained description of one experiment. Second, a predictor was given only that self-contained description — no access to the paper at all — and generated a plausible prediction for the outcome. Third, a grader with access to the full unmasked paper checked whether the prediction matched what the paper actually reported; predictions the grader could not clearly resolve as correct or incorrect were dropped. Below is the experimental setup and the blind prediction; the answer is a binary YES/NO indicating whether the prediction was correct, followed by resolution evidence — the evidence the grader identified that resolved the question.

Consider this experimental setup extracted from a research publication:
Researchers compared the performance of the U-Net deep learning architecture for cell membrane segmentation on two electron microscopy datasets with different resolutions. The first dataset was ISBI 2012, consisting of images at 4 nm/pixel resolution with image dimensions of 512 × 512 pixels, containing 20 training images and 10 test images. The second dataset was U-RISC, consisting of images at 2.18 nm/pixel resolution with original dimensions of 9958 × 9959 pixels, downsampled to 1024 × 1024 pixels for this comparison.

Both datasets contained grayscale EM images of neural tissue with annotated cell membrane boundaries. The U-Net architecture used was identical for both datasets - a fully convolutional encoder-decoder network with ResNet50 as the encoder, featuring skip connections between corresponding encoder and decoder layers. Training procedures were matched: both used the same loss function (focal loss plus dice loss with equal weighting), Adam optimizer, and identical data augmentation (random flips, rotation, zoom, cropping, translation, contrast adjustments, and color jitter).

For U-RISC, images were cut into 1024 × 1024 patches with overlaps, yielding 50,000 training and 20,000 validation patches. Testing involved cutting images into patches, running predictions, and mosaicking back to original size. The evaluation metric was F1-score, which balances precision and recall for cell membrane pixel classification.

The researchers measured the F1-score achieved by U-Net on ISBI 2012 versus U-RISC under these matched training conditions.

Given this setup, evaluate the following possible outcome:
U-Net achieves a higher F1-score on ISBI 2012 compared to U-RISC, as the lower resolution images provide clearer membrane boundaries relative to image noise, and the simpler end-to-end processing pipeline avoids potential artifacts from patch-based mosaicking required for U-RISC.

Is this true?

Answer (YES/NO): YES